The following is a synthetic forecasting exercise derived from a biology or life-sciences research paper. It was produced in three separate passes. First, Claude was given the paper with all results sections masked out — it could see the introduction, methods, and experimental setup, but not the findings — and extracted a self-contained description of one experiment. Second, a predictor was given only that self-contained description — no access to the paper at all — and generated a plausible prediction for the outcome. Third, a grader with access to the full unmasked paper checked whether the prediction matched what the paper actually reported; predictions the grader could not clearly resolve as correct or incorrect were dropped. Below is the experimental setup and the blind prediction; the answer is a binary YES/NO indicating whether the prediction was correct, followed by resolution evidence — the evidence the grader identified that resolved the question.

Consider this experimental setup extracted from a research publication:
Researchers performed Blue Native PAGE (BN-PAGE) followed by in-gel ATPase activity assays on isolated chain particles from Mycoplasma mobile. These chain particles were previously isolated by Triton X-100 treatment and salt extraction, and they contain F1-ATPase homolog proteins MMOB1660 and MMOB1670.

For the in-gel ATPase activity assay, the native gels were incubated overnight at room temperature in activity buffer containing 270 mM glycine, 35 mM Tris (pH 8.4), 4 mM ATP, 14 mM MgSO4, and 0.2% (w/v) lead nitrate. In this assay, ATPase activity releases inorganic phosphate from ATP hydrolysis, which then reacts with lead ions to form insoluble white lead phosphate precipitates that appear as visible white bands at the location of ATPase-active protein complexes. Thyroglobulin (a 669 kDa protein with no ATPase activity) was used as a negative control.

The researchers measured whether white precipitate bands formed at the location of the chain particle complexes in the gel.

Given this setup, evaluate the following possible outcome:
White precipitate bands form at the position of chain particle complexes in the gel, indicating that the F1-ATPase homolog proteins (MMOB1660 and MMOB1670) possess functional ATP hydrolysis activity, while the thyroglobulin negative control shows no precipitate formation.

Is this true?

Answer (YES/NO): YES